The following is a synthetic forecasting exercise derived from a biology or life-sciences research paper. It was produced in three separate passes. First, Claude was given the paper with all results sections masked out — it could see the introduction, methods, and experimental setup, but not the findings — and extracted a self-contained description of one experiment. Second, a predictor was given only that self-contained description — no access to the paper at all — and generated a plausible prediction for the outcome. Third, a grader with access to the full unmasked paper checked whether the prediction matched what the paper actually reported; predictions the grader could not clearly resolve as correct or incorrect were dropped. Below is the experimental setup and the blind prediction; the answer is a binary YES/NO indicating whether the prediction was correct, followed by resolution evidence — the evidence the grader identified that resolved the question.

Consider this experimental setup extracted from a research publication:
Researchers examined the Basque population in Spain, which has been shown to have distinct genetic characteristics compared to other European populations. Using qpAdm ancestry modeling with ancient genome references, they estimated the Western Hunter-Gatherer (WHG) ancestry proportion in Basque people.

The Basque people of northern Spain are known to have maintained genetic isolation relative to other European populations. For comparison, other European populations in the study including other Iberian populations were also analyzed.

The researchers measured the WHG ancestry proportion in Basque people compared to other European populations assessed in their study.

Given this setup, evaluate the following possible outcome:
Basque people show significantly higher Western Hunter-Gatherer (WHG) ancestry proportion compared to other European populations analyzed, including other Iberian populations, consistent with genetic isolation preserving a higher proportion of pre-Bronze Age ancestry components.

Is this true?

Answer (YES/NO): YES